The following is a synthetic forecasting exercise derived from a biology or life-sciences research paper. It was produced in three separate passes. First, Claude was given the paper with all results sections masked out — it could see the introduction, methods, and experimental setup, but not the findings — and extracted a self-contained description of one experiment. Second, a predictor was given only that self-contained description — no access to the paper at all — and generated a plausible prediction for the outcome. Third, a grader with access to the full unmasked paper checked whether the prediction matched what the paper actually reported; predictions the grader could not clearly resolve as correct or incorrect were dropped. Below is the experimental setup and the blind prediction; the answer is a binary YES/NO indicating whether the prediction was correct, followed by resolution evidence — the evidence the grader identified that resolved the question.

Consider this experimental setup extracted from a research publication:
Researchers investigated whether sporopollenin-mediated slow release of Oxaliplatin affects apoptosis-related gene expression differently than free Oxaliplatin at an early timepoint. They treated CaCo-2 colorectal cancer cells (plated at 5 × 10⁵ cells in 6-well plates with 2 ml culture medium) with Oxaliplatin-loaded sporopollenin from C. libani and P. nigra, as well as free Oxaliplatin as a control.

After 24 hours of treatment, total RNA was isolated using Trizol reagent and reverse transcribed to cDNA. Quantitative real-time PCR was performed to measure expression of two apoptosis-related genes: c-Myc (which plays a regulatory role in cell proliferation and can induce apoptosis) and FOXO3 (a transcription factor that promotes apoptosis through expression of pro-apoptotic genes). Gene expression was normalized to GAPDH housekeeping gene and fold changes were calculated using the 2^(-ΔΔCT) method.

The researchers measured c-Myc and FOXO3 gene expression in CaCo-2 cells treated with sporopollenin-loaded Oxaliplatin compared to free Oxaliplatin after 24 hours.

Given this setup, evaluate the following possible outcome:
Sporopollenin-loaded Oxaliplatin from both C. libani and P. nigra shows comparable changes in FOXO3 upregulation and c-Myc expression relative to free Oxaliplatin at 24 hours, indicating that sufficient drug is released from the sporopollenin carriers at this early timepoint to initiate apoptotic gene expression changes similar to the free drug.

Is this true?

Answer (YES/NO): NO